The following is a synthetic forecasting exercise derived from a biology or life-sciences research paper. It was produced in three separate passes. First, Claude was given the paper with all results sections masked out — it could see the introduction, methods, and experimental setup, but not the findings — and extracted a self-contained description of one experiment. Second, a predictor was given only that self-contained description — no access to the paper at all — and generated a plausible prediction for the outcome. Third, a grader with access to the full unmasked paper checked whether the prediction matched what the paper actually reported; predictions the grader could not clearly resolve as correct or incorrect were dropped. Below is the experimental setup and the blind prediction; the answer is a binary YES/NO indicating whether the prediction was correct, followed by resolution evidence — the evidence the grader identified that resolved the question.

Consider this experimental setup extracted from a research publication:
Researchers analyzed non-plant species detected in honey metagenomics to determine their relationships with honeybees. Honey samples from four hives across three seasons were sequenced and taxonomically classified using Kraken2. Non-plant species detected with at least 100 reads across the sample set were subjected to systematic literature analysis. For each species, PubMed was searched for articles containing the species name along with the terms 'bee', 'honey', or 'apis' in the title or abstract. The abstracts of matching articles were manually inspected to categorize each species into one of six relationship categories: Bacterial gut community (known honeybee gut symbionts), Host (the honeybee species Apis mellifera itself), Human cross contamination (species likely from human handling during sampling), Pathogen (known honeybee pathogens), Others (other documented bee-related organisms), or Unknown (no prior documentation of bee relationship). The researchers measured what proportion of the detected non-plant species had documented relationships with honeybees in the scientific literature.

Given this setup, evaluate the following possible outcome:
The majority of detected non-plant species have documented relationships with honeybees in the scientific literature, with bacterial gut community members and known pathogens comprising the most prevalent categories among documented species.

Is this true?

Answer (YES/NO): NO